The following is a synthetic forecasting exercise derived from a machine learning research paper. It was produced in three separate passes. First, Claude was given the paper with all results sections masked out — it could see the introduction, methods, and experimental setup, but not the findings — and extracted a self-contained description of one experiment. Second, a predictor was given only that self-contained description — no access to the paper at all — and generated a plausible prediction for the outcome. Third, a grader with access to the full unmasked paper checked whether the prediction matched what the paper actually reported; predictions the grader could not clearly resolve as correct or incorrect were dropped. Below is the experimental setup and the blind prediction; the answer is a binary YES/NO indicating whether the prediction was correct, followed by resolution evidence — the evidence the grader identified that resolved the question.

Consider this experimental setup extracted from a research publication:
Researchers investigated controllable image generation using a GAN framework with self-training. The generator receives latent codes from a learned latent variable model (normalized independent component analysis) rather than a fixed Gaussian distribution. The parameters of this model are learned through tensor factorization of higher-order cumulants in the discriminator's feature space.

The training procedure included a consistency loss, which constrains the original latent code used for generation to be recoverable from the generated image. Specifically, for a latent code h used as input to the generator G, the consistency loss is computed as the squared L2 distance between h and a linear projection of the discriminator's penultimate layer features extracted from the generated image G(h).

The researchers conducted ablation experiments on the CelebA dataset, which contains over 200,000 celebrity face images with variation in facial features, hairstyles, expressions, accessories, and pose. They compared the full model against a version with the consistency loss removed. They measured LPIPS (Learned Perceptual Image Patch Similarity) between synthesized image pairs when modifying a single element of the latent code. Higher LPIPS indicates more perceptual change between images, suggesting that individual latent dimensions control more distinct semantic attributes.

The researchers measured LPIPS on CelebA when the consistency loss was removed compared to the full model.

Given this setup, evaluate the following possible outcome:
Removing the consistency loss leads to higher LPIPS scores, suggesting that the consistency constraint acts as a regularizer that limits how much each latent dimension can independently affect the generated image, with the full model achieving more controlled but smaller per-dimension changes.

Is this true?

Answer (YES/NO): NO